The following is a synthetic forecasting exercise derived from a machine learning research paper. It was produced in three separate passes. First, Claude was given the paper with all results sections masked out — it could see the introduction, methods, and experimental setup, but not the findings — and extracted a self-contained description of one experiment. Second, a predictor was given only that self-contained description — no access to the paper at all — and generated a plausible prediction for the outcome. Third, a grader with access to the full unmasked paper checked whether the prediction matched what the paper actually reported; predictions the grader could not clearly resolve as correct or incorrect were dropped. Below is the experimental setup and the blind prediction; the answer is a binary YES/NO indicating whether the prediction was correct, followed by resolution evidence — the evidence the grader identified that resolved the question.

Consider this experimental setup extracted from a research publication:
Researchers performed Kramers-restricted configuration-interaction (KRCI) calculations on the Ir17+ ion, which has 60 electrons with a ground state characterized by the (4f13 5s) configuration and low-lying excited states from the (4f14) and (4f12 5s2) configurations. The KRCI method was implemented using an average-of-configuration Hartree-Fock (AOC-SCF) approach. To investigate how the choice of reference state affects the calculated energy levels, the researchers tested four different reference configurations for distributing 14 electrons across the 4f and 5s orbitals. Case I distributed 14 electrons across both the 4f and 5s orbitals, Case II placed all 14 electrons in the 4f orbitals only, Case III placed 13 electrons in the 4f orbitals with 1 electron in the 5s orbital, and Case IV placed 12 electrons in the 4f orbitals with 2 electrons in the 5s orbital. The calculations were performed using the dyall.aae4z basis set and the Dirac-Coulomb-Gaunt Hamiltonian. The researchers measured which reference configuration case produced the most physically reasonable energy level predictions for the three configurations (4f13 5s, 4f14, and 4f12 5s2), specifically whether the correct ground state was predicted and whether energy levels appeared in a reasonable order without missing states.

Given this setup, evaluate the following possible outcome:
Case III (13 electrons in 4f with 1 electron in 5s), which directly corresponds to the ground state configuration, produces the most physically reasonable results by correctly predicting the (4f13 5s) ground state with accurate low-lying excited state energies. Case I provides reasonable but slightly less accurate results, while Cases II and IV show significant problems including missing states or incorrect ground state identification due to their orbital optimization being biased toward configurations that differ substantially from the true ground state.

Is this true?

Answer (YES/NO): NO